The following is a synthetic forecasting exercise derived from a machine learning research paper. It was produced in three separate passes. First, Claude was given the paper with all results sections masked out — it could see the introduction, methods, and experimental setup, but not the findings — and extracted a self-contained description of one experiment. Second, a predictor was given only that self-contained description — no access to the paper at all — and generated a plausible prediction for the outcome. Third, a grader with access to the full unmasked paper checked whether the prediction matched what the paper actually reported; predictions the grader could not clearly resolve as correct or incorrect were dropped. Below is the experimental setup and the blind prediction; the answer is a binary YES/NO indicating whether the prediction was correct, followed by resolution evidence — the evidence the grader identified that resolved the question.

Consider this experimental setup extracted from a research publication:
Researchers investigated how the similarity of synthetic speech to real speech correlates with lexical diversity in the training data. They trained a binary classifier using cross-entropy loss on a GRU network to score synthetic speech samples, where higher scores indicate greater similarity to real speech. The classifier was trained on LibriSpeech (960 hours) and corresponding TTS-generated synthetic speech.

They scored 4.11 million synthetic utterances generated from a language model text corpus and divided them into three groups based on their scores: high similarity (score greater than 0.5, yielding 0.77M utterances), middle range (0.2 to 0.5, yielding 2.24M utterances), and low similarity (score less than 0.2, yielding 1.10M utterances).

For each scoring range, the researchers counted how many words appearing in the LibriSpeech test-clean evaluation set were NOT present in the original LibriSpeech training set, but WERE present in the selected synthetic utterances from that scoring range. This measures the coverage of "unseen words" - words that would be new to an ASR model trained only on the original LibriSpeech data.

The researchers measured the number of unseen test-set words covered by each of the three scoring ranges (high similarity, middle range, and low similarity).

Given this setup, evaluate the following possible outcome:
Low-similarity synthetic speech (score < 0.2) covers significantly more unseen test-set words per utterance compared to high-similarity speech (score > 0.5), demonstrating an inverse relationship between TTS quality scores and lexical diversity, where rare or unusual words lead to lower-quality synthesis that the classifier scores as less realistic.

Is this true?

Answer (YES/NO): YES